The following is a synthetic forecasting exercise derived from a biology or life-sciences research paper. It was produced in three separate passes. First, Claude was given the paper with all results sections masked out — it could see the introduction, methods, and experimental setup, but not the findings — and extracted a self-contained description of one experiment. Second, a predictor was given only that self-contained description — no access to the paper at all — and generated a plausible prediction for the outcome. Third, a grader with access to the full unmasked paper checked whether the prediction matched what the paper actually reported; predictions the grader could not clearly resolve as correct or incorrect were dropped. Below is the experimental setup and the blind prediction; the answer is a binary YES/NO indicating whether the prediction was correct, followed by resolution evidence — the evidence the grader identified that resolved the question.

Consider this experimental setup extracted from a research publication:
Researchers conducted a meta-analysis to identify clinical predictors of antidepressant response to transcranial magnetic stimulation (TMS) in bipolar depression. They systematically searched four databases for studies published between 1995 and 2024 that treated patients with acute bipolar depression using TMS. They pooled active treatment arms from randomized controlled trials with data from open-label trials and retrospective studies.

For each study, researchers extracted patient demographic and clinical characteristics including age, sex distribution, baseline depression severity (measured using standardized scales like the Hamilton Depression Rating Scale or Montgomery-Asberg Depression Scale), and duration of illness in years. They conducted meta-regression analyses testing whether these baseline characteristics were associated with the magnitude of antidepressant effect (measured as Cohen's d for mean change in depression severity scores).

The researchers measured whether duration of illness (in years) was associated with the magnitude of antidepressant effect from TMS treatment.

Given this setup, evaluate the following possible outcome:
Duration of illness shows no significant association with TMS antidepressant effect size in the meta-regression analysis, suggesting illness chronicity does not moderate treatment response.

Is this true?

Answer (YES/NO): NO